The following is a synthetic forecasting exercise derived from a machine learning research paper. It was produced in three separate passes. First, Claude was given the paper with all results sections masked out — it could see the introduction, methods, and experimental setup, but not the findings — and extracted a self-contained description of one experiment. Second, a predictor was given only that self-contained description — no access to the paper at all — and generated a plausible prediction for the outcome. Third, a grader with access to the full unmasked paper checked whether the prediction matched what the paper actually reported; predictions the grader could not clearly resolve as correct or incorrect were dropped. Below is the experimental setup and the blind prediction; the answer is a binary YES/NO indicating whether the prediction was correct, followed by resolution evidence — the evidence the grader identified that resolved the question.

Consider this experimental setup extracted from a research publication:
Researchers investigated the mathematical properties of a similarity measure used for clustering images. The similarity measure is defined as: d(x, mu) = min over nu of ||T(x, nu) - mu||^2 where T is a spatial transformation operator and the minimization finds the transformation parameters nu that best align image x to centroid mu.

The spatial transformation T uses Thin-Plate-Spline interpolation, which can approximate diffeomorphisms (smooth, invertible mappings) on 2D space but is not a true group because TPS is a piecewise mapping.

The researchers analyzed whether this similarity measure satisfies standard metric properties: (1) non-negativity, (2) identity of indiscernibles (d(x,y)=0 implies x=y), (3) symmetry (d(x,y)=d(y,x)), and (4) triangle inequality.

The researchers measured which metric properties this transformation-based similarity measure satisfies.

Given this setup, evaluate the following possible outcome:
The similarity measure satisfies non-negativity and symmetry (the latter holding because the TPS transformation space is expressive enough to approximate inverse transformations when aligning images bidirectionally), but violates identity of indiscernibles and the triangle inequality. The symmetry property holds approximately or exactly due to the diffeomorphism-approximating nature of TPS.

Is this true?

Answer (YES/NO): NO